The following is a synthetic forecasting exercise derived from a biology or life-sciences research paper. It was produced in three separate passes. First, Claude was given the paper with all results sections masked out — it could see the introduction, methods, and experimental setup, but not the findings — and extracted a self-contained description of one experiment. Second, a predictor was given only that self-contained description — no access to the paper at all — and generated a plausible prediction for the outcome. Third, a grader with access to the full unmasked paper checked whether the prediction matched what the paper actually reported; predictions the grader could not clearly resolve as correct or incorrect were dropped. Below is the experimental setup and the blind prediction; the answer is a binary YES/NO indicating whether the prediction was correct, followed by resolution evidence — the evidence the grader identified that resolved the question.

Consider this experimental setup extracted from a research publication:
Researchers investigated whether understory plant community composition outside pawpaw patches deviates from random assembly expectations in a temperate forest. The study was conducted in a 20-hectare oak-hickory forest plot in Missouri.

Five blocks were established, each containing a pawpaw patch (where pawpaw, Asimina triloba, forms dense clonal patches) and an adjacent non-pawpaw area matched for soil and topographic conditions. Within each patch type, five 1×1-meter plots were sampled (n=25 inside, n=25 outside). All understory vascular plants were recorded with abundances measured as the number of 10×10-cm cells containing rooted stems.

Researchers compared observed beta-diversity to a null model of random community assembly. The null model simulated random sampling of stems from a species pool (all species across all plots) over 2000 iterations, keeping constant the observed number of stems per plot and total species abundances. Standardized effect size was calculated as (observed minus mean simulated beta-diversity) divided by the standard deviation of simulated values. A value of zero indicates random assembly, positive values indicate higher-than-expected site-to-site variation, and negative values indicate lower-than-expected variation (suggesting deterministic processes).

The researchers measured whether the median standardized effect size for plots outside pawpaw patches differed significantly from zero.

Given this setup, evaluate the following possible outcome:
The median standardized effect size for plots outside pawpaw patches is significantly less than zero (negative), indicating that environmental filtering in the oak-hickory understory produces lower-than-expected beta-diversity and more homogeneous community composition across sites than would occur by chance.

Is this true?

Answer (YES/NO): NO